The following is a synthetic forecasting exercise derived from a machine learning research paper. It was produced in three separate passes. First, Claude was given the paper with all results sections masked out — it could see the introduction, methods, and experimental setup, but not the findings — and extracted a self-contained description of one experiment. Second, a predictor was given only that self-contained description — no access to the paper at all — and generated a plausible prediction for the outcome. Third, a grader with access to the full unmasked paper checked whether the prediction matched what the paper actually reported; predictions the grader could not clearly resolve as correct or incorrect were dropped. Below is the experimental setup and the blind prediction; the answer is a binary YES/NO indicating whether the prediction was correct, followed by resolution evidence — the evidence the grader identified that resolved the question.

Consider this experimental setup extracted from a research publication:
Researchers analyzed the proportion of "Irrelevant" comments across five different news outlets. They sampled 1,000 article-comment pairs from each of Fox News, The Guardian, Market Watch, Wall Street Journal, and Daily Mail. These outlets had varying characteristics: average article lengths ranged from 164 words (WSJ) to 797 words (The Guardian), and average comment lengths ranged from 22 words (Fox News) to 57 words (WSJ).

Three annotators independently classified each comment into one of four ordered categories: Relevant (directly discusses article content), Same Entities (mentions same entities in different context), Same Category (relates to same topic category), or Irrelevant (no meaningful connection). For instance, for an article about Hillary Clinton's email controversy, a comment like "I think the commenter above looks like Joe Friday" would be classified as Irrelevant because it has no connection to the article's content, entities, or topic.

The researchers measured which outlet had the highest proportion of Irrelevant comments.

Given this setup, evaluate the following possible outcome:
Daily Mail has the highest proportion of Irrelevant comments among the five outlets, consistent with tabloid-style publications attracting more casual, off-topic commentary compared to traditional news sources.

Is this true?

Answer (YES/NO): YES